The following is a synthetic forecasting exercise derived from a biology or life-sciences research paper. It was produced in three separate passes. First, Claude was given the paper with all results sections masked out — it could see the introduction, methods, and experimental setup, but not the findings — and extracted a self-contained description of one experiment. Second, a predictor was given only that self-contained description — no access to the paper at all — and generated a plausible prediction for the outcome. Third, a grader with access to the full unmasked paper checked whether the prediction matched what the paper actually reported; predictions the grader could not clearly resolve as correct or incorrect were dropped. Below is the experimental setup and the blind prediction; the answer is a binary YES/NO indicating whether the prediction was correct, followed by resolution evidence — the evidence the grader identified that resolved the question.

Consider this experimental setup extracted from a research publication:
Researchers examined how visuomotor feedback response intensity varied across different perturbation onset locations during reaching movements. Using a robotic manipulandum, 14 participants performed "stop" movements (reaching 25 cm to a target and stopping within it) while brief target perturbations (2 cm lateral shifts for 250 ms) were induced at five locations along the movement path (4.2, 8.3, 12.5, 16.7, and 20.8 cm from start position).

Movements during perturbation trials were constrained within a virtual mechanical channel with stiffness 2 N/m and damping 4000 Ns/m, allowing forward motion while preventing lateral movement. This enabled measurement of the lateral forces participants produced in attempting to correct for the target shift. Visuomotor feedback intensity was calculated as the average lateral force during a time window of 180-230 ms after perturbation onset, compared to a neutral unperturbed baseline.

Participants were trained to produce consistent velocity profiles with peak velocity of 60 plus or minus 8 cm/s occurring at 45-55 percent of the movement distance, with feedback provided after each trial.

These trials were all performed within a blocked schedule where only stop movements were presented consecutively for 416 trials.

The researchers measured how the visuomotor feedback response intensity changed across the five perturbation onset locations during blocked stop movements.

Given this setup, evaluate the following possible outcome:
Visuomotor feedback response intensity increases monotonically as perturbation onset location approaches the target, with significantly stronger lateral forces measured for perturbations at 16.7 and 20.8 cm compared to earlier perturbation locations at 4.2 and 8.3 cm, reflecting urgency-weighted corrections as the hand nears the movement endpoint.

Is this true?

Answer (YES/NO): NO